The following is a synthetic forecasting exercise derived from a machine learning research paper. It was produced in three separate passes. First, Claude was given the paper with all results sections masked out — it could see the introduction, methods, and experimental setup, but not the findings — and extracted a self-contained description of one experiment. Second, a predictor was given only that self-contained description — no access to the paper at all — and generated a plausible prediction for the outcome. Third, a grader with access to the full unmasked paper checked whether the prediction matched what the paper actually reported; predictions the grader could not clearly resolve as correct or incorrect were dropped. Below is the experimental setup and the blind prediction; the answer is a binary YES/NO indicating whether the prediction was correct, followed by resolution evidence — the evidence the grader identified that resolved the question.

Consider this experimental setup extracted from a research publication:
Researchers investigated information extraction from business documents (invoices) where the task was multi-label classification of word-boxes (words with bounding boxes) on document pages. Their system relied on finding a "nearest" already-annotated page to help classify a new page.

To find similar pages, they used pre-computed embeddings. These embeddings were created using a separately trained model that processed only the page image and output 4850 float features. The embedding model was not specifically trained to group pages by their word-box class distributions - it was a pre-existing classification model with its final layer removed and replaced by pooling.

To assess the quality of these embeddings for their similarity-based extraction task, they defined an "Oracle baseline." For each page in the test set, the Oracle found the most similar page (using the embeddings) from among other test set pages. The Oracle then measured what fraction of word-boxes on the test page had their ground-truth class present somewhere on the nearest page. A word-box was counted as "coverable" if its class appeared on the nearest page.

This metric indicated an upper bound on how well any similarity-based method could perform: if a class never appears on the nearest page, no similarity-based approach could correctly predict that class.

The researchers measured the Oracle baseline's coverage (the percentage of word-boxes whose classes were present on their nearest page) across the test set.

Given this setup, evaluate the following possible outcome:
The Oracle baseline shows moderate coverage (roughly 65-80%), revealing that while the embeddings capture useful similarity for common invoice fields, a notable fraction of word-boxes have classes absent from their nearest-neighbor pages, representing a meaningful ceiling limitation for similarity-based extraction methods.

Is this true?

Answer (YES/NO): NO